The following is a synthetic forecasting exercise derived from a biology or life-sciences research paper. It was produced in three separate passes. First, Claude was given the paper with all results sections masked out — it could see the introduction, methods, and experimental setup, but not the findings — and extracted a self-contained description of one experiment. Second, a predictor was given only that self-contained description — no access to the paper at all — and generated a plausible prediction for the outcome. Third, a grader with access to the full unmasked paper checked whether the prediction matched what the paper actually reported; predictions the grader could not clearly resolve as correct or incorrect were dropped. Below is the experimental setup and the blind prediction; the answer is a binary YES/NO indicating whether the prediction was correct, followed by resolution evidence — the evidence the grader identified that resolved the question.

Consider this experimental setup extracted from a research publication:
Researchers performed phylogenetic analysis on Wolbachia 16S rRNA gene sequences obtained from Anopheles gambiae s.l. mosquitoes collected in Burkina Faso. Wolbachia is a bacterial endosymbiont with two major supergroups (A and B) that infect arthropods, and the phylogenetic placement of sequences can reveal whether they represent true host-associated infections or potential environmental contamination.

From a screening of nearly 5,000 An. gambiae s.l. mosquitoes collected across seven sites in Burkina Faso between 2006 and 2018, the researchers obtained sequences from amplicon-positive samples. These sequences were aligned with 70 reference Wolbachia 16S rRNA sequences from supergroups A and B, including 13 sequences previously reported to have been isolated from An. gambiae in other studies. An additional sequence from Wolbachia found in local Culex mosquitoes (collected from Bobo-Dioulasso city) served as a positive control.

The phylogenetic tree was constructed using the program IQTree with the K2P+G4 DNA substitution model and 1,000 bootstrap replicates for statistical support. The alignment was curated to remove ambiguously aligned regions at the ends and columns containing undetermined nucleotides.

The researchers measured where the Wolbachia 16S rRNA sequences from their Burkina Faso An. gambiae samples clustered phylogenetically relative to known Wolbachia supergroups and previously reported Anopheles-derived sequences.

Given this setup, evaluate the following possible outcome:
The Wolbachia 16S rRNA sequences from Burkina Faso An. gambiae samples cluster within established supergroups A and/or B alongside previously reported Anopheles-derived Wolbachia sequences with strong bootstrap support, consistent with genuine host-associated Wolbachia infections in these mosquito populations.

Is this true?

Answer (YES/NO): NO